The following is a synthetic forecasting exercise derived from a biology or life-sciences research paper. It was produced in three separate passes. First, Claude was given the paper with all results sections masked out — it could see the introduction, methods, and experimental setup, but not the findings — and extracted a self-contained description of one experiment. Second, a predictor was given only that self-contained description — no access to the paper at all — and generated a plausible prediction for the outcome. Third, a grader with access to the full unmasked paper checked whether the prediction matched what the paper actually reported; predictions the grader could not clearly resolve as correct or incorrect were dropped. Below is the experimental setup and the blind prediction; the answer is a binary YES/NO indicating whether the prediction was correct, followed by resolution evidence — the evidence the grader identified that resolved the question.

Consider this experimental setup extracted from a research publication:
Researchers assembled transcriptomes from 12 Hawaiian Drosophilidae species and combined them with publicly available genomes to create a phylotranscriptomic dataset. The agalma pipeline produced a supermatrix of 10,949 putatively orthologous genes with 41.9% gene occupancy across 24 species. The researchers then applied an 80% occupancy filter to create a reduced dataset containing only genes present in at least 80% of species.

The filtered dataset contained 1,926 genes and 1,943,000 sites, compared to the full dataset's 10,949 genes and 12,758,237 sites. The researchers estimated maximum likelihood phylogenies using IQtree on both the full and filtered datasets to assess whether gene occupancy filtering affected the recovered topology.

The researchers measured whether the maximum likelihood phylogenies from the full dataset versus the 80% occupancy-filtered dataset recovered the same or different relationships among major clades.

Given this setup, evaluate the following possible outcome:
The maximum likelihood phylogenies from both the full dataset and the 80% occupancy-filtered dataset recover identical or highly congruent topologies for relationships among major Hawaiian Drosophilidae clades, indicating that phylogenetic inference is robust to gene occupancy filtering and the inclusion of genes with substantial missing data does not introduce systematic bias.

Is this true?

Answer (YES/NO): YES